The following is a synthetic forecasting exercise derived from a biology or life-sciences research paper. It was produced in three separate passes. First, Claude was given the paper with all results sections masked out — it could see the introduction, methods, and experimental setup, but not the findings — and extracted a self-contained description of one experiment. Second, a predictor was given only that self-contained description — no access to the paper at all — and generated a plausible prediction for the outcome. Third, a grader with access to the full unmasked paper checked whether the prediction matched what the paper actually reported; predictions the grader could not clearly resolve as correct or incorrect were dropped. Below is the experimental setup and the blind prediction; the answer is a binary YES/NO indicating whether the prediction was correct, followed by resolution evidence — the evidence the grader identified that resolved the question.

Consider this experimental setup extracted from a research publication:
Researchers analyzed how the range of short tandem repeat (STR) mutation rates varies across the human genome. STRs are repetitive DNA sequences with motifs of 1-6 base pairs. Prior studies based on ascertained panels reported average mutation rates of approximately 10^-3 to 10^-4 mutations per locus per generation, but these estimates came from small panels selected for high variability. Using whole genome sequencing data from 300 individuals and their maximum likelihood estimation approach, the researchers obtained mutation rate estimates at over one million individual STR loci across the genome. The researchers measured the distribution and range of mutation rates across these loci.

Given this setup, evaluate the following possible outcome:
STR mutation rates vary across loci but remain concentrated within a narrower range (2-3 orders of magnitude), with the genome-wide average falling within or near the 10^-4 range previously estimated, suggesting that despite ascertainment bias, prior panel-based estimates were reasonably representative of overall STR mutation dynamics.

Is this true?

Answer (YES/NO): NO